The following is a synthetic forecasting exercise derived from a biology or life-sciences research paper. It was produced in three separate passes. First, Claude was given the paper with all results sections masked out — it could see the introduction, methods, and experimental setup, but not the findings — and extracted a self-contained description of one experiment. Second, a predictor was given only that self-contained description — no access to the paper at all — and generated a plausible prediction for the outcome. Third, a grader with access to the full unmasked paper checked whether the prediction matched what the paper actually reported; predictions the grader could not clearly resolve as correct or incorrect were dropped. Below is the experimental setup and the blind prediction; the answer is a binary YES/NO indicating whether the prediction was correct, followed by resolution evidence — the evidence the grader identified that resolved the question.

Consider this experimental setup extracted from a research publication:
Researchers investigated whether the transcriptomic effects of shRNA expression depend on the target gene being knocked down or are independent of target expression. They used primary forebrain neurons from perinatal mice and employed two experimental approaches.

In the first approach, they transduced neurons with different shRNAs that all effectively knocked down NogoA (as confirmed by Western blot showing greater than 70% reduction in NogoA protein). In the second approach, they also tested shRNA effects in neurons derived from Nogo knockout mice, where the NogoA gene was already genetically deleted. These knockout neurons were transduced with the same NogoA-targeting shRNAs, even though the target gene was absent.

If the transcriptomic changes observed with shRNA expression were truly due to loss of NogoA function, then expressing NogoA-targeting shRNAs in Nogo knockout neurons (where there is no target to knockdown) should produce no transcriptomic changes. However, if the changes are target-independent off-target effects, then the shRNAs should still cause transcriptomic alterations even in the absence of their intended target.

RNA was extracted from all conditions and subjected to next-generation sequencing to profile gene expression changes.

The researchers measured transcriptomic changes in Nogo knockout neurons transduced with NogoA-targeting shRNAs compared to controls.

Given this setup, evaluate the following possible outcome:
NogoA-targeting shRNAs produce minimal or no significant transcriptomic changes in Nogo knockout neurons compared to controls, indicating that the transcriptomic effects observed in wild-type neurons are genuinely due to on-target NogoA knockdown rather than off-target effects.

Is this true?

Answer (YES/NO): NO